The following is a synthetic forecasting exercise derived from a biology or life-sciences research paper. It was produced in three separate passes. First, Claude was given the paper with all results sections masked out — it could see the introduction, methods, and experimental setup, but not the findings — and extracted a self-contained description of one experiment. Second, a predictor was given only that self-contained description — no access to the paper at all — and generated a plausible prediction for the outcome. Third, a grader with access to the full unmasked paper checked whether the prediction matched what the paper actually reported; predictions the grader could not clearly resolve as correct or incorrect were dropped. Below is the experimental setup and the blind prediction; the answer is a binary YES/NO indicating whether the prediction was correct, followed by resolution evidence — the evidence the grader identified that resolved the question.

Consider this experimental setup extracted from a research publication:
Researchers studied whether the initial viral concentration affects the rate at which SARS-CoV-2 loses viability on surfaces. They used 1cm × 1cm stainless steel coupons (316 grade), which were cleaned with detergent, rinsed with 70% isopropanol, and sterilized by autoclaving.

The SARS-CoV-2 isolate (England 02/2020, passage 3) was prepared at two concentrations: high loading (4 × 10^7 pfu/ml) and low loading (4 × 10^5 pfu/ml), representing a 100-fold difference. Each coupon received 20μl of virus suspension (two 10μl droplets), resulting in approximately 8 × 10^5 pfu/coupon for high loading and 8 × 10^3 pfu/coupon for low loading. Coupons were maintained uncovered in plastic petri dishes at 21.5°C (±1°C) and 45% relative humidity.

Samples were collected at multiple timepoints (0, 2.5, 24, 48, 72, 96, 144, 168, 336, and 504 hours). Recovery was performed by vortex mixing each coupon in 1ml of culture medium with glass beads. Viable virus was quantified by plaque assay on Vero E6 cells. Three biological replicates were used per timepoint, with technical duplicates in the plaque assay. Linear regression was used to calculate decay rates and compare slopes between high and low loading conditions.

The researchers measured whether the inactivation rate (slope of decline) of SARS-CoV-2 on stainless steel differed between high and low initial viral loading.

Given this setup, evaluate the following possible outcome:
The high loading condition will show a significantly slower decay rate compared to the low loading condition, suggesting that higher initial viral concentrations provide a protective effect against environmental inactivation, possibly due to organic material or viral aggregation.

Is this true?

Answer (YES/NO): NO